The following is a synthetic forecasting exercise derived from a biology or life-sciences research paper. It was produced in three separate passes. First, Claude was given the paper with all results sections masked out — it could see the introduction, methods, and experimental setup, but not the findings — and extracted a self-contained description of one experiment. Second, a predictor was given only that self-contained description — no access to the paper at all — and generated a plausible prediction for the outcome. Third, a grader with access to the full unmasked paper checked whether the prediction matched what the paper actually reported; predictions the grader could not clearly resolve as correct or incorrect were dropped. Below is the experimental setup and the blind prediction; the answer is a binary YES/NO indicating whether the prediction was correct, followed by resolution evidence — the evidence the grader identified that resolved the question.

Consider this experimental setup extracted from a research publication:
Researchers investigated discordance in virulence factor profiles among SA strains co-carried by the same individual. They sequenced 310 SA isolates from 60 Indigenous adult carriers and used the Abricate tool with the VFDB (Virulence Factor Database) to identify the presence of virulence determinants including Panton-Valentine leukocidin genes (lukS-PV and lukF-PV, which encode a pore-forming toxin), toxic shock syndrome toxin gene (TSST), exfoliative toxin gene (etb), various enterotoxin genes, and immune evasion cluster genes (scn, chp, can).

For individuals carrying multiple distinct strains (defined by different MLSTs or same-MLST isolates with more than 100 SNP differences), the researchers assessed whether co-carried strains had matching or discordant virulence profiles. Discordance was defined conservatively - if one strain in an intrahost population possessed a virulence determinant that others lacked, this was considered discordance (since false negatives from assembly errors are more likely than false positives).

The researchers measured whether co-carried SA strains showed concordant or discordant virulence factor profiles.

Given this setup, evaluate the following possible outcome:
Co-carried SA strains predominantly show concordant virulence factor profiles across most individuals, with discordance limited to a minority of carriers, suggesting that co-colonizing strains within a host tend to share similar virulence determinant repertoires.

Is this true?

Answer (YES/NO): NO